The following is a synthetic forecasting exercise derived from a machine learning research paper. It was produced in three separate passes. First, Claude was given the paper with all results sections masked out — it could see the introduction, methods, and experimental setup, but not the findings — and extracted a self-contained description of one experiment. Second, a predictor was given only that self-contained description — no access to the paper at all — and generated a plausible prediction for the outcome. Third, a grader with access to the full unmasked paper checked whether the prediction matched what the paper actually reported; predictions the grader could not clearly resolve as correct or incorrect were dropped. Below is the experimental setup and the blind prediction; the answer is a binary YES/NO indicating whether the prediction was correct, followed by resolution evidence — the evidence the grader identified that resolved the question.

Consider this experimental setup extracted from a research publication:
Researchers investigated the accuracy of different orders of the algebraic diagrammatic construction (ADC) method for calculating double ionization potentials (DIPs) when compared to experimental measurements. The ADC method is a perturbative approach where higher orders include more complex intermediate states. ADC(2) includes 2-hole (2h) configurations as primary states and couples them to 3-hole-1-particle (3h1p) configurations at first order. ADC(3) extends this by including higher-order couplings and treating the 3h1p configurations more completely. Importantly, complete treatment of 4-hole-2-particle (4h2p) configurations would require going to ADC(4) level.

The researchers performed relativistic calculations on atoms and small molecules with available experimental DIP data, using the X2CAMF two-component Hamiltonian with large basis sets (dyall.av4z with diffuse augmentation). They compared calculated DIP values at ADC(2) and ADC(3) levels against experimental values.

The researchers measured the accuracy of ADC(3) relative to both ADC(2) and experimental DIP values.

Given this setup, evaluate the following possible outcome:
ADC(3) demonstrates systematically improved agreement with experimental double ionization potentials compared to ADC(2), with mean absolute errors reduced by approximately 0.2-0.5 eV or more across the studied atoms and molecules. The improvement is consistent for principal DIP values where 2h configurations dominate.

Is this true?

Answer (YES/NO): YES